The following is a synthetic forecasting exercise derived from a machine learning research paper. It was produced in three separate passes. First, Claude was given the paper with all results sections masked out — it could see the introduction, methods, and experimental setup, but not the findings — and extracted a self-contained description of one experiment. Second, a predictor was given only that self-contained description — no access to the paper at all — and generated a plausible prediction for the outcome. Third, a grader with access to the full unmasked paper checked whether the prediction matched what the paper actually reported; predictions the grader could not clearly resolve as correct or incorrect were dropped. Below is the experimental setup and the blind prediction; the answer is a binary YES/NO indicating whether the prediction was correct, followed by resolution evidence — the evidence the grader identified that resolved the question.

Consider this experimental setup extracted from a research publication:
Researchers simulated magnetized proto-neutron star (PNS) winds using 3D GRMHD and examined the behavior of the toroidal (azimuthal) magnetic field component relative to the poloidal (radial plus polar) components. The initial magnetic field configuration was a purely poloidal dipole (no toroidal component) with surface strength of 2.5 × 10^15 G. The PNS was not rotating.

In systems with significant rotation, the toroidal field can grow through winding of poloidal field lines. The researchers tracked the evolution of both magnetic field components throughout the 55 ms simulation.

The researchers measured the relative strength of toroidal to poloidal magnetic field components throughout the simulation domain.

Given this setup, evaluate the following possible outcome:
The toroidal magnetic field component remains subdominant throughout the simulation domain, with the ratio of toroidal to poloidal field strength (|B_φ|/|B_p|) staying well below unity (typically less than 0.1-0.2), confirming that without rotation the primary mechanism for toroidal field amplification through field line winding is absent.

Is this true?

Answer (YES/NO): YES